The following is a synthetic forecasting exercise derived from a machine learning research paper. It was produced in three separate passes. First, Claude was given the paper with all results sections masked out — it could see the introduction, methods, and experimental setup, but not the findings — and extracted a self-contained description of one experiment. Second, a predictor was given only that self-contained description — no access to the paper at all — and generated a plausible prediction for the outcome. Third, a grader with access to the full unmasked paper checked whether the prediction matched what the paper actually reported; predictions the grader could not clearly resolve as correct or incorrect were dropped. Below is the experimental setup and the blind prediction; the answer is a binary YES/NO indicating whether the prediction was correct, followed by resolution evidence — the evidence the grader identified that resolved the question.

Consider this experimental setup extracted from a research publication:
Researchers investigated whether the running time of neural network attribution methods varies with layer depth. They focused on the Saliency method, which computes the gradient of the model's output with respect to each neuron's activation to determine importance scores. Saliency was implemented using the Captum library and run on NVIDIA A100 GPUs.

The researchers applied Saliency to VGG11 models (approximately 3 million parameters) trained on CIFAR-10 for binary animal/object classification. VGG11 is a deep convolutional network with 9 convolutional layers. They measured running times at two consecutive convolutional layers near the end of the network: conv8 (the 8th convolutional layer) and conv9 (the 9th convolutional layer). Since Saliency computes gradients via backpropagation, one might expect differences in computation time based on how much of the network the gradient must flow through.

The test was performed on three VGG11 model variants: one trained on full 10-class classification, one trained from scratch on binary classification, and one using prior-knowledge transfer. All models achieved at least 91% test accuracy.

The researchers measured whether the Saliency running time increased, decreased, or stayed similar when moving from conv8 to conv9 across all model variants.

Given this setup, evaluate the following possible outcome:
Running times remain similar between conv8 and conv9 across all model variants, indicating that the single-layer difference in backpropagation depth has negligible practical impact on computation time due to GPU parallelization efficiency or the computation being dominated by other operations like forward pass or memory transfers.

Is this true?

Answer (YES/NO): NO